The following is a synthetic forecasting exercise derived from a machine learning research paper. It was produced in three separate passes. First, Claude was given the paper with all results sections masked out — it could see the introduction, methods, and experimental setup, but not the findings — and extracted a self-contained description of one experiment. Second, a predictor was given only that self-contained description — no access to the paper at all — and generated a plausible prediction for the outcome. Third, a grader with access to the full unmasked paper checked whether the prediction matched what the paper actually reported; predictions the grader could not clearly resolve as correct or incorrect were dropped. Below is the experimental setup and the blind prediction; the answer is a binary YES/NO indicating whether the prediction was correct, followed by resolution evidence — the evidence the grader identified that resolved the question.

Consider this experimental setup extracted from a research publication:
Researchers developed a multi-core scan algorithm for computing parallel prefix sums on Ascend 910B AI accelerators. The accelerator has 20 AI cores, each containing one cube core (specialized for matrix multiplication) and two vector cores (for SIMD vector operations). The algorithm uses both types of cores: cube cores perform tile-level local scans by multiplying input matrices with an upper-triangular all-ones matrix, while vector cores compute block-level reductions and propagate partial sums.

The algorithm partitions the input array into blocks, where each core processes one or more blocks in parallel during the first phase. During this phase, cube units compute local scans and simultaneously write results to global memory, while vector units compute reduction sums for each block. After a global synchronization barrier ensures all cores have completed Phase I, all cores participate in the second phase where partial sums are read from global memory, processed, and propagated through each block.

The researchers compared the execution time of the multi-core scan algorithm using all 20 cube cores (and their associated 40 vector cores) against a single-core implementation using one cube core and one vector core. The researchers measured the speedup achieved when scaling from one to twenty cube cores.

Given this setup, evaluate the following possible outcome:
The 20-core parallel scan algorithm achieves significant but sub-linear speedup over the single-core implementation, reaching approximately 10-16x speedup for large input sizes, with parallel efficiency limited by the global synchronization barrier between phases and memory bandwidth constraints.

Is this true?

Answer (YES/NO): YES